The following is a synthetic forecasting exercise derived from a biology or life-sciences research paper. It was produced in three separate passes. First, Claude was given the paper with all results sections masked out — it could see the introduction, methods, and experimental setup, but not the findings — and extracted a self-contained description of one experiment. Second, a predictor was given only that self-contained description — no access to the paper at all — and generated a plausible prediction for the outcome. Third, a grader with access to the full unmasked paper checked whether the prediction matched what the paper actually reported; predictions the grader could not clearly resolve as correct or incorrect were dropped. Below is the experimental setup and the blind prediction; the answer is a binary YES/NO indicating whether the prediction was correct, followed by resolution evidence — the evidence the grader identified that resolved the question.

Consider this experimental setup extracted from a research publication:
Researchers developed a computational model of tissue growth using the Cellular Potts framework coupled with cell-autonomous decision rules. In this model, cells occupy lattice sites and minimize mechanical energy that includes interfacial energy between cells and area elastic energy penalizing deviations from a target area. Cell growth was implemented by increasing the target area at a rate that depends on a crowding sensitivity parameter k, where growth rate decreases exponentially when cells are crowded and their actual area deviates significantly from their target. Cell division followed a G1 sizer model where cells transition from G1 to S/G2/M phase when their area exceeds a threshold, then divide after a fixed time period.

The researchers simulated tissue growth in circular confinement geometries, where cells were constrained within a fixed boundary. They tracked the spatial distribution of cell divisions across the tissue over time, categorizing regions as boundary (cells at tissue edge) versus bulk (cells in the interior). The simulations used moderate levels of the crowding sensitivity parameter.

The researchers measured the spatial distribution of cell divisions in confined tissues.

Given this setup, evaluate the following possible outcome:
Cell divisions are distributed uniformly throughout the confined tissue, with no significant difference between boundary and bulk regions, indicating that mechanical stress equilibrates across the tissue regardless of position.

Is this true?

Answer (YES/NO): NO